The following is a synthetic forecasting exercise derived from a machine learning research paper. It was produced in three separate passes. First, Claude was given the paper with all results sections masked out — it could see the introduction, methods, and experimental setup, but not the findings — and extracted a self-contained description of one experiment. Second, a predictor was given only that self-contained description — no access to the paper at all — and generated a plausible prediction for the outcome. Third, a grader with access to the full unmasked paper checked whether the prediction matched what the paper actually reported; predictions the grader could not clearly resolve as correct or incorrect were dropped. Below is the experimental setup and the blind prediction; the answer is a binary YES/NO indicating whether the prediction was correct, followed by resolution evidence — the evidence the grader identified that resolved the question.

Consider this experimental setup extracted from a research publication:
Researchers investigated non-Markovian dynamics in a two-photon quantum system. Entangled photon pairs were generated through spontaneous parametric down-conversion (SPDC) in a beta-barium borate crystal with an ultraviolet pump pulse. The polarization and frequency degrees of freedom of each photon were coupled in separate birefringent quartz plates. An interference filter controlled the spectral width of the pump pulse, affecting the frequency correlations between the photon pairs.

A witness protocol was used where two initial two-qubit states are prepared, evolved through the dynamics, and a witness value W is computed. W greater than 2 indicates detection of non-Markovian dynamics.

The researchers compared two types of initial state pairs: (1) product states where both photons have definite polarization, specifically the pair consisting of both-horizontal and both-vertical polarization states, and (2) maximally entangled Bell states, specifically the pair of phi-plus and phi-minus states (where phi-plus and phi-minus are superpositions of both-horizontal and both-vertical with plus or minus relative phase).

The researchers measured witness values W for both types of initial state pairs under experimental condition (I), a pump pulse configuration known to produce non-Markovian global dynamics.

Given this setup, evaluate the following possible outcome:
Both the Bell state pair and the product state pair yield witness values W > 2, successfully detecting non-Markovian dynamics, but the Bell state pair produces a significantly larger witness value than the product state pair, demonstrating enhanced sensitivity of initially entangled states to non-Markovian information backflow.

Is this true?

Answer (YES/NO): NO